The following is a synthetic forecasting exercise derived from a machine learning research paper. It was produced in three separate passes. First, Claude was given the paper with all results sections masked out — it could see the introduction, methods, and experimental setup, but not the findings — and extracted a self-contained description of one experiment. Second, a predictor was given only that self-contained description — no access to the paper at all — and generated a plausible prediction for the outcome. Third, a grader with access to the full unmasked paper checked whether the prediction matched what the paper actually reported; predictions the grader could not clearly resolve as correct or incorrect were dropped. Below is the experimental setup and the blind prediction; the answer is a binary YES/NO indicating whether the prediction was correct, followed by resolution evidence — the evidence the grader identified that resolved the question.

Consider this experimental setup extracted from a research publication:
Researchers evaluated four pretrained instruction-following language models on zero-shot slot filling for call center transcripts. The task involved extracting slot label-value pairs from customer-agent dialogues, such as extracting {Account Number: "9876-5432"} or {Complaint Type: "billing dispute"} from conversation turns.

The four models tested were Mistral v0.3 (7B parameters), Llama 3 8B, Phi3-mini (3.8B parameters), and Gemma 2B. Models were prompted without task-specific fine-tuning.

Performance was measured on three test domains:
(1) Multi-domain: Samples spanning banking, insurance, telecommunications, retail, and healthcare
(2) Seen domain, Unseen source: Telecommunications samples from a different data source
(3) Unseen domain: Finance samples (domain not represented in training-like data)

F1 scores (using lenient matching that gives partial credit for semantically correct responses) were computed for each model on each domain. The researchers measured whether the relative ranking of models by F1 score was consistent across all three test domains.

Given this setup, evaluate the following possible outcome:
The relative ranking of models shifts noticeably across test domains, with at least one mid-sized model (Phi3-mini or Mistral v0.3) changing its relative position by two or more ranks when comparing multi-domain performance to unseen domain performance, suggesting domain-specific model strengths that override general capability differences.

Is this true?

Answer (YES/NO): YES